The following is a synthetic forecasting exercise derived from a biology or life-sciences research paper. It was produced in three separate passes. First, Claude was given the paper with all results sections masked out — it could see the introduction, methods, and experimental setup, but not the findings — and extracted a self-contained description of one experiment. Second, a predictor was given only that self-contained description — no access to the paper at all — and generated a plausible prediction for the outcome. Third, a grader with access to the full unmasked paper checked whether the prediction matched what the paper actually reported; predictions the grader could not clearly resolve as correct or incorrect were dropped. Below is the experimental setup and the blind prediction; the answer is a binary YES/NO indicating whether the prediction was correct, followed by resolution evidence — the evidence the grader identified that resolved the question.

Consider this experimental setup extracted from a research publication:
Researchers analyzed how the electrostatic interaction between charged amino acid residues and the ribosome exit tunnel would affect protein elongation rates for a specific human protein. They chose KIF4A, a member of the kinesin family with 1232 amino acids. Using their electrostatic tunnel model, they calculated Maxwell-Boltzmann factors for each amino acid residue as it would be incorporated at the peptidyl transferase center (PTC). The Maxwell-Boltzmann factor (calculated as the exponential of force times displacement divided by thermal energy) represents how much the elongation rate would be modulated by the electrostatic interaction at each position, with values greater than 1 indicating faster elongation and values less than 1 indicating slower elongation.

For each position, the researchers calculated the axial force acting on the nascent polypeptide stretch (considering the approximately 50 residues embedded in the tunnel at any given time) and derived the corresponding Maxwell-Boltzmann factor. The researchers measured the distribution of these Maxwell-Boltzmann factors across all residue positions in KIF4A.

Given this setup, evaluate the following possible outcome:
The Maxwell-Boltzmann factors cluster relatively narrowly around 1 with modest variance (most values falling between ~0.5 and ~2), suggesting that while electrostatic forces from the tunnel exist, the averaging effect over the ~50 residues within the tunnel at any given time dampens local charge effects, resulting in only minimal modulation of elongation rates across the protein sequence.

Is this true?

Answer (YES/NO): YES